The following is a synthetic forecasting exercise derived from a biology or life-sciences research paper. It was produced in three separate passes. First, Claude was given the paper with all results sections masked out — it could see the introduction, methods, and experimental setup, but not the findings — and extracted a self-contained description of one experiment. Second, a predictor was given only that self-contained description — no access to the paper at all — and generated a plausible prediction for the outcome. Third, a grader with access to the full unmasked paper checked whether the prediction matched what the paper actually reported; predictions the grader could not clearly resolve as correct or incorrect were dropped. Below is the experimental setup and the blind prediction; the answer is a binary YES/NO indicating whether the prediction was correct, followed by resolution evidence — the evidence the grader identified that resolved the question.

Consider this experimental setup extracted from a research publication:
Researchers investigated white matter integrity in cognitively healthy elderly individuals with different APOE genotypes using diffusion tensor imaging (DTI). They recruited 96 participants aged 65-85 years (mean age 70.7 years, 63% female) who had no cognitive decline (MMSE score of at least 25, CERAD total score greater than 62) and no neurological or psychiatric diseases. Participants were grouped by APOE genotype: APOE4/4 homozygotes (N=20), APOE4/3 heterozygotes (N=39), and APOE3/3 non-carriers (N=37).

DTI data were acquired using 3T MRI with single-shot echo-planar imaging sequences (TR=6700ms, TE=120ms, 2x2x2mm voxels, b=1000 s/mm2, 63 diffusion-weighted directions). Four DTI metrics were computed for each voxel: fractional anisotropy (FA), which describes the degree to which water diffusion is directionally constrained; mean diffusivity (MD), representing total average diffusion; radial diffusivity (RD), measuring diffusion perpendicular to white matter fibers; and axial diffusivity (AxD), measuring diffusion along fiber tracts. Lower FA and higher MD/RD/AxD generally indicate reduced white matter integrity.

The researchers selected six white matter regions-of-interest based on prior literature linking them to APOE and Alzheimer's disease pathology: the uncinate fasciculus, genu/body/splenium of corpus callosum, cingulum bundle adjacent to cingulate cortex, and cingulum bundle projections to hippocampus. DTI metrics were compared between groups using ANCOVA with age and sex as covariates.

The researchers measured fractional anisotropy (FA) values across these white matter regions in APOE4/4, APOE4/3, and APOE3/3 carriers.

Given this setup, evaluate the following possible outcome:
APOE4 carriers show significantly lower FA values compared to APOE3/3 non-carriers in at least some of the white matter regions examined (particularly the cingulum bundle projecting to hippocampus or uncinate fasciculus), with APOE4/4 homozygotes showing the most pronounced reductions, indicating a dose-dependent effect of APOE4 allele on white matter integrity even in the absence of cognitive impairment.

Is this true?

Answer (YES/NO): NO